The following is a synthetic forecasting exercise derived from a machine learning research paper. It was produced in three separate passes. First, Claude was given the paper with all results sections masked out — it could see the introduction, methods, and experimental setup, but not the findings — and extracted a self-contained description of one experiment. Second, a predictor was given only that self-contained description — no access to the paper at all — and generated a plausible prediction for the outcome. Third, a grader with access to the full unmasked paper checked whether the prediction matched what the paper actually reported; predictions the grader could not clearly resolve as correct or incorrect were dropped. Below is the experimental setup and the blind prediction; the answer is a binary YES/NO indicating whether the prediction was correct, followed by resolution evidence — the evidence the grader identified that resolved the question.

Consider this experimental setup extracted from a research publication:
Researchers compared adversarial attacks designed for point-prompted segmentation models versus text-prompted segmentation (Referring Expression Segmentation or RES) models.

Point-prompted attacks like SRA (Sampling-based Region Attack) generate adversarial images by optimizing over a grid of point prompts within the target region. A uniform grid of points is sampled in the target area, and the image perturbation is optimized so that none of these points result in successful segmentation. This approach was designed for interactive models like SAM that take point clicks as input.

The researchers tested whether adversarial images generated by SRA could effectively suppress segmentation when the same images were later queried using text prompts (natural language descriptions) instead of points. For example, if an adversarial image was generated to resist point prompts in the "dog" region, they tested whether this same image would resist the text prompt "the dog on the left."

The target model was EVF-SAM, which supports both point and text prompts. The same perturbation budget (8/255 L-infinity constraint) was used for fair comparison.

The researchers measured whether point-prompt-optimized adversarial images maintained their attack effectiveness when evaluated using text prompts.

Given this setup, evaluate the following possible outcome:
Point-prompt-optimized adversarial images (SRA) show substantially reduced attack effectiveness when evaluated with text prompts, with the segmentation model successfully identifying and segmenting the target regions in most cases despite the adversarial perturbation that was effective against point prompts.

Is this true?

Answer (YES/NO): YES